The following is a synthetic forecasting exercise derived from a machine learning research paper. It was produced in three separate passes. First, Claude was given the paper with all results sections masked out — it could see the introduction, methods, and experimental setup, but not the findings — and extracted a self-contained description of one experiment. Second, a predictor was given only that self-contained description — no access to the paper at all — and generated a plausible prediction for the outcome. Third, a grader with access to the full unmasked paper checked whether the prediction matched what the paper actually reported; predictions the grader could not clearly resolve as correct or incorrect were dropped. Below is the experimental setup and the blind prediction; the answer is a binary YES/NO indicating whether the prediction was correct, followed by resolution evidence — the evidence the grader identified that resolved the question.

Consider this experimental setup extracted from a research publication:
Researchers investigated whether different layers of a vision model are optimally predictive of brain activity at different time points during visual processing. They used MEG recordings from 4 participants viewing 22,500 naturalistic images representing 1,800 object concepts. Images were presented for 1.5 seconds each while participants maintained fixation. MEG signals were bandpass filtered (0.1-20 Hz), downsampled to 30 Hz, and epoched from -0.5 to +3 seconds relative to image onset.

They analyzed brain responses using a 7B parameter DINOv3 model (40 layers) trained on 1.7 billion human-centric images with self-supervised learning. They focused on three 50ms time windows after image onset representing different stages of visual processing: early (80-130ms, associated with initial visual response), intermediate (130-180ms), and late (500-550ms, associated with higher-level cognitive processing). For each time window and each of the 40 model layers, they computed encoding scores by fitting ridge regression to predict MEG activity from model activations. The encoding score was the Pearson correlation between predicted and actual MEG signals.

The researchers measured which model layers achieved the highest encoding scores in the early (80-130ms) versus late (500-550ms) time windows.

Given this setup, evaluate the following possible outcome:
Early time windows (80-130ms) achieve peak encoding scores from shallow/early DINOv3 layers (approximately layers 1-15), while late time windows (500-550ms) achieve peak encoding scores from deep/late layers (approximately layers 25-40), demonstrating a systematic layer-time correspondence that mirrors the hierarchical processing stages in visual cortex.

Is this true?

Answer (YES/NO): YES